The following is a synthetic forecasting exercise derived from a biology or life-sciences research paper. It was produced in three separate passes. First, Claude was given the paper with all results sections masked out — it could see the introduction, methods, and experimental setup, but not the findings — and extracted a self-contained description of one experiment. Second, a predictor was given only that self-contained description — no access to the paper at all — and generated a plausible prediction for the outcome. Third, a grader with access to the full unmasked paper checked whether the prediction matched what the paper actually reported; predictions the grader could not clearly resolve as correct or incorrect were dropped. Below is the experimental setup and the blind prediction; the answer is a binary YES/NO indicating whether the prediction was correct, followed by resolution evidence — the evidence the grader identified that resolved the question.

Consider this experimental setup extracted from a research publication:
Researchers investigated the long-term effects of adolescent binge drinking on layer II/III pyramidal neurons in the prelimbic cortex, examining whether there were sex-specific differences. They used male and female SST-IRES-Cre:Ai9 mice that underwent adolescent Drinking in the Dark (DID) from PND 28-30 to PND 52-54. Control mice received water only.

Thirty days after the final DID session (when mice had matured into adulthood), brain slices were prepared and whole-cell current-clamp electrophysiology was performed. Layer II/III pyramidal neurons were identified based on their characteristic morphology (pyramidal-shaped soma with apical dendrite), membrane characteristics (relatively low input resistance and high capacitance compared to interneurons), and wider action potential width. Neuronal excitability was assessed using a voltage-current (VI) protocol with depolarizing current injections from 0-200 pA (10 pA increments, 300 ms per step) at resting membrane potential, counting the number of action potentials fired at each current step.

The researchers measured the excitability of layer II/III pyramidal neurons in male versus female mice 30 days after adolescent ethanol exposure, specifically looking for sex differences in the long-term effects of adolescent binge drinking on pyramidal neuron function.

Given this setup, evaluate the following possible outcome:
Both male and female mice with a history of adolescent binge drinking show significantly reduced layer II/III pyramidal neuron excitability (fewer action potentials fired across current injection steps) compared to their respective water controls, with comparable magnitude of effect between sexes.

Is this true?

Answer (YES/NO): NO